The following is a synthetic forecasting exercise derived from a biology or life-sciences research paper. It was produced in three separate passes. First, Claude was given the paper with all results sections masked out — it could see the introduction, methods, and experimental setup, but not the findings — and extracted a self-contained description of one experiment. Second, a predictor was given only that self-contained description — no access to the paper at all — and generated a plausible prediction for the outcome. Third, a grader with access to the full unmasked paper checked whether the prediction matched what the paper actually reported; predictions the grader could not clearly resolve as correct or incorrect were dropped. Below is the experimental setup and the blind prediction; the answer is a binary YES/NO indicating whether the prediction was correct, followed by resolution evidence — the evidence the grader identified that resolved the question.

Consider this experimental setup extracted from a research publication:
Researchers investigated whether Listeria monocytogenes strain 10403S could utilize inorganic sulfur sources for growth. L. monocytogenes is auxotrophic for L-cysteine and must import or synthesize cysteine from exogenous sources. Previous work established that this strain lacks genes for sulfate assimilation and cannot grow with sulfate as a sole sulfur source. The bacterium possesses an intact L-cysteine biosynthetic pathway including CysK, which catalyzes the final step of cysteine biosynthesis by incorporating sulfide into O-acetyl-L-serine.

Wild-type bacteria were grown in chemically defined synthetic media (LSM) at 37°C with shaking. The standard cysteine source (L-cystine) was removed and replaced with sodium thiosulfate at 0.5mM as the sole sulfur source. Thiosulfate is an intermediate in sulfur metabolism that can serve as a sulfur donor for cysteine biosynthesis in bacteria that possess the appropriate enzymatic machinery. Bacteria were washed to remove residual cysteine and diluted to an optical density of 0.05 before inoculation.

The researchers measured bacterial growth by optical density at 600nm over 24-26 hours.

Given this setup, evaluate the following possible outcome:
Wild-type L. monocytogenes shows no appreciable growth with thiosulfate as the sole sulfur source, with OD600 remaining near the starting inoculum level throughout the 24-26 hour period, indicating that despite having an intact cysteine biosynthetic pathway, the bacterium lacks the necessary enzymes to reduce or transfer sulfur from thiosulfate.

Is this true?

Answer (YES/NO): NO